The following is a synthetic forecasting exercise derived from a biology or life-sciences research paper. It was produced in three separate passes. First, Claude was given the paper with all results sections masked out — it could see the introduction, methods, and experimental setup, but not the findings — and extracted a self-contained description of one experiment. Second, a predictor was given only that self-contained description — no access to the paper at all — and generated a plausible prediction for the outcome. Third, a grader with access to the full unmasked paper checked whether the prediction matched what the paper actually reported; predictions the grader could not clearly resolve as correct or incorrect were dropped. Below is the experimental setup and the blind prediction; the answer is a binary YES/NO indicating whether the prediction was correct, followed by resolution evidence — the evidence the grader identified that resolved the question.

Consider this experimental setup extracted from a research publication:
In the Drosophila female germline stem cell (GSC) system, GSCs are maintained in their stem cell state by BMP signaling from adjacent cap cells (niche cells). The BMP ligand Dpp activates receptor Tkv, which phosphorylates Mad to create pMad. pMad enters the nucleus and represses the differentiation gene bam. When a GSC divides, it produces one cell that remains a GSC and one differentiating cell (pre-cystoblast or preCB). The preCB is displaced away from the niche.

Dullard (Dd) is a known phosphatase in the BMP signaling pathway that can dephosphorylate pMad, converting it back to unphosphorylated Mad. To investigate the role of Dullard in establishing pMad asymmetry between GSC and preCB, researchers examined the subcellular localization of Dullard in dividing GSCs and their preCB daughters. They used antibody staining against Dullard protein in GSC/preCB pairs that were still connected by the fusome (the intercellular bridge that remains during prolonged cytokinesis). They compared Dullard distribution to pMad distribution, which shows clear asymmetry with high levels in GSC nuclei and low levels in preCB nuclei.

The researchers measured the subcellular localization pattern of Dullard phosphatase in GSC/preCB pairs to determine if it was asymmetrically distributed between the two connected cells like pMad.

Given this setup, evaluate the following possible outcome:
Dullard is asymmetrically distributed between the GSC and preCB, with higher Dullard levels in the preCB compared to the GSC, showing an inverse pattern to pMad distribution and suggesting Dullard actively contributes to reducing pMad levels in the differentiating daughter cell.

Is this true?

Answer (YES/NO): NO